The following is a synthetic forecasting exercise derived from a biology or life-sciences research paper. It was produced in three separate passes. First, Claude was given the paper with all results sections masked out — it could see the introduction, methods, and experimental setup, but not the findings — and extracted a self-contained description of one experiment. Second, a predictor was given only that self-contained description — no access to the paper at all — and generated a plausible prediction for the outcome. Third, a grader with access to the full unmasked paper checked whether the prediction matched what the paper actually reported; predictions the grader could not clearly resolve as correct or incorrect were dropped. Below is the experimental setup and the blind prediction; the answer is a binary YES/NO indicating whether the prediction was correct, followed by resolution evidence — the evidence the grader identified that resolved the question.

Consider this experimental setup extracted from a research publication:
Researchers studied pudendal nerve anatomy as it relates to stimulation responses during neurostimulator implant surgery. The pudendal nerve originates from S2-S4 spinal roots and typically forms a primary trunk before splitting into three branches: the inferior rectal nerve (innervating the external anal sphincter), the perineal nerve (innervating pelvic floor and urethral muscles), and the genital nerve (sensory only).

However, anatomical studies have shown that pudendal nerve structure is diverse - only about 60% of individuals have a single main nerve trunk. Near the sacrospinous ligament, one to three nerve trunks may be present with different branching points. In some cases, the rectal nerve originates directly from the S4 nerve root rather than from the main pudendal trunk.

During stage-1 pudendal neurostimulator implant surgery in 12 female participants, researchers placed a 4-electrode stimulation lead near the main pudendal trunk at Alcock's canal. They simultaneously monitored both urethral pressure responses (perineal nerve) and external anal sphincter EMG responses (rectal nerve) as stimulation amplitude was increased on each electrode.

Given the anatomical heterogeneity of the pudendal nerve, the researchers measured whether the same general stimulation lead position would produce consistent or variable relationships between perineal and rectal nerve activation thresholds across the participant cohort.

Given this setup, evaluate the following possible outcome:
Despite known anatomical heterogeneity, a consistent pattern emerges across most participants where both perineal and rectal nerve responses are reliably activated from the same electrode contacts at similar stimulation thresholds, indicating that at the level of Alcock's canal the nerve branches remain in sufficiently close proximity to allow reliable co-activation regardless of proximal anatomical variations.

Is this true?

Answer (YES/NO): NO